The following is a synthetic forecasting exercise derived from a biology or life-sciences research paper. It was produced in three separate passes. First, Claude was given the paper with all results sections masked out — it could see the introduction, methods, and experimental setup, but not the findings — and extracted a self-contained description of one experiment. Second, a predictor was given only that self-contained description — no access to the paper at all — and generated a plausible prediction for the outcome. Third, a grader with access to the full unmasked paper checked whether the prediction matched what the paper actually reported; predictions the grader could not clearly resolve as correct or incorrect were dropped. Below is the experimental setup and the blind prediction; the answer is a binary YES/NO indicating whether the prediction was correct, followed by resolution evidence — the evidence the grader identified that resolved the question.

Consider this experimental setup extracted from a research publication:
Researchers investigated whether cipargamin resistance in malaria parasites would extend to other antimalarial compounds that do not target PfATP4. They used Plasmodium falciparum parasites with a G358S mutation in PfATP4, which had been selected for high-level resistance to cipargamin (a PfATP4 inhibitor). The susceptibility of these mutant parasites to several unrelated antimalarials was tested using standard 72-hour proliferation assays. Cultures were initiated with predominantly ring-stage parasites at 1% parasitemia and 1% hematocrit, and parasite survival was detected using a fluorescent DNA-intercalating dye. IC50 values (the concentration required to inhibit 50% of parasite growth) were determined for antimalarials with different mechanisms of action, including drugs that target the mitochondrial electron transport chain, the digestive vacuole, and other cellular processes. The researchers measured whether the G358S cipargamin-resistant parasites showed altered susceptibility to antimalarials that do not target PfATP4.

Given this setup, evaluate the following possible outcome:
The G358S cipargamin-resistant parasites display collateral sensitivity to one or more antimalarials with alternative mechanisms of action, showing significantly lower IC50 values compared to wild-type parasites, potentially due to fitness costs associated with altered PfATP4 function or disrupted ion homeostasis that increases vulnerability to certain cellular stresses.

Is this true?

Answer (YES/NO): NO